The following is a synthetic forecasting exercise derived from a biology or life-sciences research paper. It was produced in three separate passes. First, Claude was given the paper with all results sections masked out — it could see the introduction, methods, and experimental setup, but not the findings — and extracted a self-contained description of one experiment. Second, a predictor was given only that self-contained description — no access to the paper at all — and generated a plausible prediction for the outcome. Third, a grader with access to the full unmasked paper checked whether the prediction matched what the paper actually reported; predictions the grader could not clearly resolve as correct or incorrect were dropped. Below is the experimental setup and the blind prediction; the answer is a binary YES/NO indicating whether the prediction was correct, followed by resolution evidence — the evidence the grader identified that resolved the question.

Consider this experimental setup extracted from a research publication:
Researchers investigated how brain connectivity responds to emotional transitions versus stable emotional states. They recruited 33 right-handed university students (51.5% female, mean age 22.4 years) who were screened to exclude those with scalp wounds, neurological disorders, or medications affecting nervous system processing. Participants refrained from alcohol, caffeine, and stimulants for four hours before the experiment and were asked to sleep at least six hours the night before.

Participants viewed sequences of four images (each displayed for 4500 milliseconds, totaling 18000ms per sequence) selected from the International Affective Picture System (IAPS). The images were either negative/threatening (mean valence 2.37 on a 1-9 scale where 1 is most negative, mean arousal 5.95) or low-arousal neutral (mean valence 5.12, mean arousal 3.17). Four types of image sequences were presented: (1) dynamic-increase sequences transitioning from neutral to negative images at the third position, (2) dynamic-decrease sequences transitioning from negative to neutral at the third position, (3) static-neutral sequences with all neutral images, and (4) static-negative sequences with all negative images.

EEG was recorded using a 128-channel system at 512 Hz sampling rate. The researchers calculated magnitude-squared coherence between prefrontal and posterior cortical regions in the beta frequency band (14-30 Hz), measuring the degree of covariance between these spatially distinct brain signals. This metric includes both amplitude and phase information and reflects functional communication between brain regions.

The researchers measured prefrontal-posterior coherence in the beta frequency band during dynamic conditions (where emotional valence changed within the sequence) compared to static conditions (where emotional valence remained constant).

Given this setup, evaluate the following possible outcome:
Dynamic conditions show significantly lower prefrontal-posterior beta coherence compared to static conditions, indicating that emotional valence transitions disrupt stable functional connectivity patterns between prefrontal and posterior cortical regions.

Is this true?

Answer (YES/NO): YES